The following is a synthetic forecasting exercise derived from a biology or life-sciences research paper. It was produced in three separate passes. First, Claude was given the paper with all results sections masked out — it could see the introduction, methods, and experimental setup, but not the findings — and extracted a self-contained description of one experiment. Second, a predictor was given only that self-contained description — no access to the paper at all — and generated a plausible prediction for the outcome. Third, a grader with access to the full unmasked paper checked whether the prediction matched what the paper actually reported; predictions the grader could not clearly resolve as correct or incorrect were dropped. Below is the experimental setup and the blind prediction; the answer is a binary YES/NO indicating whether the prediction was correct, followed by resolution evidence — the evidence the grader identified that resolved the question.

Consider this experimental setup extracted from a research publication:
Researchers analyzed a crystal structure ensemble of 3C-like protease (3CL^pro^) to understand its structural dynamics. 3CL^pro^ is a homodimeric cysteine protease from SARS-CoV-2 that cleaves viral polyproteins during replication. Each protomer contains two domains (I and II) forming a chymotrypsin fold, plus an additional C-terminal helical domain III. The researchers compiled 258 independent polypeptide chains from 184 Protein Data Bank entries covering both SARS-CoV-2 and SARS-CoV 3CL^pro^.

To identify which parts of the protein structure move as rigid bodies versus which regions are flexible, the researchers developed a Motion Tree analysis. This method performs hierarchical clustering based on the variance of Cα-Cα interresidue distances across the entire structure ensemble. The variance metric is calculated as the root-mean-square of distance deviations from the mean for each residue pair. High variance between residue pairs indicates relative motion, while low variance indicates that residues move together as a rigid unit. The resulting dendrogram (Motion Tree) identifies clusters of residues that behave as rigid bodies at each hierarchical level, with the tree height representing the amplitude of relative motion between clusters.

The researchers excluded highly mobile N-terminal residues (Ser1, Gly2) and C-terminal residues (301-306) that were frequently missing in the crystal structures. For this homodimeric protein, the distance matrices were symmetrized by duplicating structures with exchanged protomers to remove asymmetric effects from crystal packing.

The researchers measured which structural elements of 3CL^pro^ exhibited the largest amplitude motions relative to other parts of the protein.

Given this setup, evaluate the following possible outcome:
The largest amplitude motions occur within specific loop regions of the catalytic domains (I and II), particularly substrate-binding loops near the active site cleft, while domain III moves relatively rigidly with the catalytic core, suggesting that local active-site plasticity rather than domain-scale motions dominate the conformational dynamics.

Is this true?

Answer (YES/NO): NO